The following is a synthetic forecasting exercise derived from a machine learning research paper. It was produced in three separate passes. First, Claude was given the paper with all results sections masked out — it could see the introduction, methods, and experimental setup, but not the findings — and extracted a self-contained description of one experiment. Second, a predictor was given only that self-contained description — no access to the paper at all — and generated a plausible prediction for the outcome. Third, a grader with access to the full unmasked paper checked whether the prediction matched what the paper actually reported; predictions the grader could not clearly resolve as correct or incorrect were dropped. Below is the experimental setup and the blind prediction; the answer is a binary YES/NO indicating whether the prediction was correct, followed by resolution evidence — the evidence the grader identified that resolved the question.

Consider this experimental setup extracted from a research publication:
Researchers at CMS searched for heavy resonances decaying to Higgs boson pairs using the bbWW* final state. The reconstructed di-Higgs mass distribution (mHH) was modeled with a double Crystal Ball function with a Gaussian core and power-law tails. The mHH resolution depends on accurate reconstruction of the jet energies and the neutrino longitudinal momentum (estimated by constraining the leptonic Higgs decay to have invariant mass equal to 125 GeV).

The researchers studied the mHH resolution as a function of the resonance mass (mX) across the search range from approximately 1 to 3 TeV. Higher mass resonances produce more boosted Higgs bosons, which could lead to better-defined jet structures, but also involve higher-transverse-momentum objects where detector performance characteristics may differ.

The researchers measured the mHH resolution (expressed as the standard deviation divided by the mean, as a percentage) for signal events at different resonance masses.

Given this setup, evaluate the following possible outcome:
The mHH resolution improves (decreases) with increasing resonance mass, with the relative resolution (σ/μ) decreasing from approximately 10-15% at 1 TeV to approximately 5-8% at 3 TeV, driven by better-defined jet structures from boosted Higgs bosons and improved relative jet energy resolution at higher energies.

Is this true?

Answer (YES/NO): NO